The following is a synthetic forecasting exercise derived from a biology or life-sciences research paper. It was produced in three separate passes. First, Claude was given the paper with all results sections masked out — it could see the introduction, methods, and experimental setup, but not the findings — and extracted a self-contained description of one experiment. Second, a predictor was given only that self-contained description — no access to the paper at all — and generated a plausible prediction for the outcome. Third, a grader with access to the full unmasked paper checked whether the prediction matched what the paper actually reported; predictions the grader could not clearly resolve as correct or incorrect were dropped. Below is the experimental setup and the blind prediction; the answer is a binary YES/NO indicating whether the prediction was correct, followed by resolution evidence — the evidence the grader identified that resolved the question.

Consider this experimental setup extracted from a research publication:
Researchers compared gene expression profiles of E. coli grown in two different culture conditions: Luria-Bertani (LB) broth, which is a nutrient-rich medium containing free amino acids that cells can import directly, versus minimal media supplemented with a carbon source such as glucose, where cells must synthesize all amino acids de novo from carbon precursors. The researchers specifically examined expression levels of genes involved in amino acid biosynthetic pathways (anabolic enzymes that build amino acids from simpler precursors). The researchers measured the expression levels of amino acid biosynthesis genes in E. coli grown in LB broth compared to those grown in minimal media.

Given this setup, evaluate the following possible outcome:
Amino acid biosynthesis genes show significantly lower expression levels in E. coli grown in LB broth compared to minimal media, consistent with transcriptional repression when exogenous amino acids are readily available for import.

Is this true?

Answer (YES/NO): YES